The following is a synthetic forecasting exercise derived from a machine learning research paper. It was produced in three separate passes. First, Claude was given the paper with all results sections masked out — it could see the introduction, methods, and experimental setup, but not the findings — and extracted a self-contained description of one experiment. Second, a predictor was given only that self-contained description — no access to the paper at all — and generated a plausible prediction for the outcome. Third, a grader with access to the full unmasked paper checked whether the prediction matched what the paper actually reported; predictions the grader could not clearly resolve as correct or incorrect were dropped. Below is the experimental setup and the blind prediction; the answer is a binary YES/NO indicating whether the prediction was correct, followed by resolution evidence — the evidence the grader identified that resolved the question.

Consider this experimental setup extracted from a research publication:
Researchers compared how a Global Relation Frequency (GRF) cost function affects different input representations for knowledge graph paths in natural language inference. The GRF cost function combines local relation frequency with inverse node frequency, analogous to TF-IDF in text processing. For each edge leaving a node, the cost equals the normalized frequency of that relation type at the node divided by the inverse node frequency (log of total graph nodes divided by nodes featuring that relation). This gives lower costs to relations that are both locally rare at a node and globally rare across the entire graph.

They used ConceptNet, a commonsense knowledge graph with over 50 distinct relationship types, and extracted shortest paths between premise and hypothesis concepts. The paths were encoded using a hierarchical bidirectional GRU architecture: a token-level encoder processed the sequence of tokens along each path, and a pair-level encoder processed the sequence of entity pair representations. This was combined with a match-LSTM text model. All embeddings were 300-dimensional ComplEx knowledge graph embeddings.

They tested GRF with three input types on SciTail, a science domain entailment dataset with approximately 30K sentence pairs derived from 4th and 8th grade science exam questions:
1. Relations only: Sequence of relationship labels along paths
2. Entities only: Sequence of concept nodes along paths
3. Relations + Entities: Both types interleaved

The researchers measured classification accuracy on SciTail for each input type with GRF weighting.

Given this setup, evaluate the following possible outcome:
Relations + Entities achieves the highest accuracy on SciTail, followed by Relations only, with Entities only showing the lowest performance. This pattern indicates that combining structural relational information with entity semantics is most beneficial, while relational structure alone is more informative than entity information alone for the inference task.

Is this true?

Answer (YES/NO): NO